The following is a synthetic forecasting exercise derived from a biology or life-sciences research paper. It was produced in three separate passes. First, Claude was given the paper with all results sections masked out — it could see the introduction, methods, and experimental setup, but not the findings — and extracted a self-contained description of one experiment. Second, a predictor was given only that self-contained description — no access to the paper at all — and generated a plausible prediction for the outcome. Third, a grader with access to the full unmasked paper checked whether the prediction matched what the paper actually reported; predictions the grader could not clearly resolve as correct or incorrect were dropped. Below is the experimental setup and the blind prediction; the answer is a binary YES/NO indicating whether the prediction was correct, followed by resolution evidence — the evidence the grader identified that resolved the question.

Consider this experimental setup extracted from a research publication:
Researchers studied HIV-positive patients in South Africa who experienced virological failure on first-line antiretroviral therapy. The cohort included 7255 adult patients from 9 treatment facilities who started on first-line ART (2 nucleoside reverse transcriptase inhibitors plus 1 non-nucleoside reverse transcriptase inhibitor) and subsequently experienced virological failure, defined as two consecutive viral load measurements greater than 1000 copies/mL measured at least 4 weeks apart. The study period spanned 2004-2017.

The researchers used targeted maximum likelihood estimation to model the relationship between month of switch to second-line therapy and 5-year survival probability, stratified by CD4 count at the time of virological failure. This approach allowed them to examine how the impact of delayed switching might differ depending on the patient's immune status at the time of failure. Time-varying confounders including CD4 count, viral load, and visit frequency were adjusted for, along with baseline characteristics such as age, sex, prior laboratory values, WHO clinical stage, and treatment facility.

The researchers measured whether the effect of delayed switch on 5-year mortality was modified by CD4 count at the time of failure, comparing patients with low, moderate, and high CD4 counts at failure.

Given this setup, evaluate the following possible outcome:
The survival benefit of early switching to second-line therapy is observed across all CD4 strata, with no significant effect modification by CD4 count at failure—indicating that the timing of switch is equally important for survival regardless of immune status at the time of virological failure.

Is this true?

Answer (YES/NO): NO